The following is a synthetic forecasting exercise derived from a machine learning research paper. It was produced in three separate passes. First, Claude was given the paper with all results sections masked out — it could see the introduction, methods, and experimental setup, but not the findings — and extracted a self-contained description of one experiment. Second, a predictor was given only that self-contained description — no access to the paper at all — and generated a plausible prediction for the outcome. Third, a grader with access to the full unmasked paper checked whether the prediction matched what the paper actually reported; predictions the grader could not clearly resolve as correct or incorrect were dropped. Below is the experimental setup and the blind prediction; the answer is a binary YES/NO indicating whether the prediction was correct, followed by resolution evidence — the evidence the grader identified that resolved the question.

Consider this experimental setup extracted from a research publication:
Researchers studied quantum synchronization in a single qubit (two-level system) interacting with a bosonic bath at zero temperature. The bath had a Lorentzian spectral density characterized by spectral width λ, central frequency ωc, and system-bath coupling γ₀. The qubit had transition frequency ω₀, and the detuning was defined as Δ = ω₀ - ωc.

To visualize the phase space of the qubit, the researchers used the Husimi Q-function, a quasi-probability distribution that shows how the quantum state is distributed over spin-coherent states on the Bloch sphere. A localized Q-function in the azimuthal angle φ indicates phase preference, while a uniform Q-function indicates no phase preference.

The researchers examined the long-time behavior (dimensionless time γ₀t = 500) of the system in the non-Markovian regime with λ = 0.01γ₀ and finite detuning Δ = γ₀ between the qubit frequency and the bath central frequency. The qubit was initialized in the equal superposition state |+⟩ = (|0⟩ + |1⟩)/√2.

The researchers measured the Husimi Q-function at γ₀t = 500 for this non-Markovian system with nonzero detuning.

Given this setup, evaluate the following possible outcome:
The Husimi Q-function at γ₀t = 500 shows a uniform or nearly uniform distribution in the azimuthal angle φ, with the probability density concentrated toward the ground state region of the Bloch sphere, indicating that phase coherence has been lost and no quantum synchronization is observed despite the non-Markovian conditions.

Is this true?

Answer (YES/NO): NO